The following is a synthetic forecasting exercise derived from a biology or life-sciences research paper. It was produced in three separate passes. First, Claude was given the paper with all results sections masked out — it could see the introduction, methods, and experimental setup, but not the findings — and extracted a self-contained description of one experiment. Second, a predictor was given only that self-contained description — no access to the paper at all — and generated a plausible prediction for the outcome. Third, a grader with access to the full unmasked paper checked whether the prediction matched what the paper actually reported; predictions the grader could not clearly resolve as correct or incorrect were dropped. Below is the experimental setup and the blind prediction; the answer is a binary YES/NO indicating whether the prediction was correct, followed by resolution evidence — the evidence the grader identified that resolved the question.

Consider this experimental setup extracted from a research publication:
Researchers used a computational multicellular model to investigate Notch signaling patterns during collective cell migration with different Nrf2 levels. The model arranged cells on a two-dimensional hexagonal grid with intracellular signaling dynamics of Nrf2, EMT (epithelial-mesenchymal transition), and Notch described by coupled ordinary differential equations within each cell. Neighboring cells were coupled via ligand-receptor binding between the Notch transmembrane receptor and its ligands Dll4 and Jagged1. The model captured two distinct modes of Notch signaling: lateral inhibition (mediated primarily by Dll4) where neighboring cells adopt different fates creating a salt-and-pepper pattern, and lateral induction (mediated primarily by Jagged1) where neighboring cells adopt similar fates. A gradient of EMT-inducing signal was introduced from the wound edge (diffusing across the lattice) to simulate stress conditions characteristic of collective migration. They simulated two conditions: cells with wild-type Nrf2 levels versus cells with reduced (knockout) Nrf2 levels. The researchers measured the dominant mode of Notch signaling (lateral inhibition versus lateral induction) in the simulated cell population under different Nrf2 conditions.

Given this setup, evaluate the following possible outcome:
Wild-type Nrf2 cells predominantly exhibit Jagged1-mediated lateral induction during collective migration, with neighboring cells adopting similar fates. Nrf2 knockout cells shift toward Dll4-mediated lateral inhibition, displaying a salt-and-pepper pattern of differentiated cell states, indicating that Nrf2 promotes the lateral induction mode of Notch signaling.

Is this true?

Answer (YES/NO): NO